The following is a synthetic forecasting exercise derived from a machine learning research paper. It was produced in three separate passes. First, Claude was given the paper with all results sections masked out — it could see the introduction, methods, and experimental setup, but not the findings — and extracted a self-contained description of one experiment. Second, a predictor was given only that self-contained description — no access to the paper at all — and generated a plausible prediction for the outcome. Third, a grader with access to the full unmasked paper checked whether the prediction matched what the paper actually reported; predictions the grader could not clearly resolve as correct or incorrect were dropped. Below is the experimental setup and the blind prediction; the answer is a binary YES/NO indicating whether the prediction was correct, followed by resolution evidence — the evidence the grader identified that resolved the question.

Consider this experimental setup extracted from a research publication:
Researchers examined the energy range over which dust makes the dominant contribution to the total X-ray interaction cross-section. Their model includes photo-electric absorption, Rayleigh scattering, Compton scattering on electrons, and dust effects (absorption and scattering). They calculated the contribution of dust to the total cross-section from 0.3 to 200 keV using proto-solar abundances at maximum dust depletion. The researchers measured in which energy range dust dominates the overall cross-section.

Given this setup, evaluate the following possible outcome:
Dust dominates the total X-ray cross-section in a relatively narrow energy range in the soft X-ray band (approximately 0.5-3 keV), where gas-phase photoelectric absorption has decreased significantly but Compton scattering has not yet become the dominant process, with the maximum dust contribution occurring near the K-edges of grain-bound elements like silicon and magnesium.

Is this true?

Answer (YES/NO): NO